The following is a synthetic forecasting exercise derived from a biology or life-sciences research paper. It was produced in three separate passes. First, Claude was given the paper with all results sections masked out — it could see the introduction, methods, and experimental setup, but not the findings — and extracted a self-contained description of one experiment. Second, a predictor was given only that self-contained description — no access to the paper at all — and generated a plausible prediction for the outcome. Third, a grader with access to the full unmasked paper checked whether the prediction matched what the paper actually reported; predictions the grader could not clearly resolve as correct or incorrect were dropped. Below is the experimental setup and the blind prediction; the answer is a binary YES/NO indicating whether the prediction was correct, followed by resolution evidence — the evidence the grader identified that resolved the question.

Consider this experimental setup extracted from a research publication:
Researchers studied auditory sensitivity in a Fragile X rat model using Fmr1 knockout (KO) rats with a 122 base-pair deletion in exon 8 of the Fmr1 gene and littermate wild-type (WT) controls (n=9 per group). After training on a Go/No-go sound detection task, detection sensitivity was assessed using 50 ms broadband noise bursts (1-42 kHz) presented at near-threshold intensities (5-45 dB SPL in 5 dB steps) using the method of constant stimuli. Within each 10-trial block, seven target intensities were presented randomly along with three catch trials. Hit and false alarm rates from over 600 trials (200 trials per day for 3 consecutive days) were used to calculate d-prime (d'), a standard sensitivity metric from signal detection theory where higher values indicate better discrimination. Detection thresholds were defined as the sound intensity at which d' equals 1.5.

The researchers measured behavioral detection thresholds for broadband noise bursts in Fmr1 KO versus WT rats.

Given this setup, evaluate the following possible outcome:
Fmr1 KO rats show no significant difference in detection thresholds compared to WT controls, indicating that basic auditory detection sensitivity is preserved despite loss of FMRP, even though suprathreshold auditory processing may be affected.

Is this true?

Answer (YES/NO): YES